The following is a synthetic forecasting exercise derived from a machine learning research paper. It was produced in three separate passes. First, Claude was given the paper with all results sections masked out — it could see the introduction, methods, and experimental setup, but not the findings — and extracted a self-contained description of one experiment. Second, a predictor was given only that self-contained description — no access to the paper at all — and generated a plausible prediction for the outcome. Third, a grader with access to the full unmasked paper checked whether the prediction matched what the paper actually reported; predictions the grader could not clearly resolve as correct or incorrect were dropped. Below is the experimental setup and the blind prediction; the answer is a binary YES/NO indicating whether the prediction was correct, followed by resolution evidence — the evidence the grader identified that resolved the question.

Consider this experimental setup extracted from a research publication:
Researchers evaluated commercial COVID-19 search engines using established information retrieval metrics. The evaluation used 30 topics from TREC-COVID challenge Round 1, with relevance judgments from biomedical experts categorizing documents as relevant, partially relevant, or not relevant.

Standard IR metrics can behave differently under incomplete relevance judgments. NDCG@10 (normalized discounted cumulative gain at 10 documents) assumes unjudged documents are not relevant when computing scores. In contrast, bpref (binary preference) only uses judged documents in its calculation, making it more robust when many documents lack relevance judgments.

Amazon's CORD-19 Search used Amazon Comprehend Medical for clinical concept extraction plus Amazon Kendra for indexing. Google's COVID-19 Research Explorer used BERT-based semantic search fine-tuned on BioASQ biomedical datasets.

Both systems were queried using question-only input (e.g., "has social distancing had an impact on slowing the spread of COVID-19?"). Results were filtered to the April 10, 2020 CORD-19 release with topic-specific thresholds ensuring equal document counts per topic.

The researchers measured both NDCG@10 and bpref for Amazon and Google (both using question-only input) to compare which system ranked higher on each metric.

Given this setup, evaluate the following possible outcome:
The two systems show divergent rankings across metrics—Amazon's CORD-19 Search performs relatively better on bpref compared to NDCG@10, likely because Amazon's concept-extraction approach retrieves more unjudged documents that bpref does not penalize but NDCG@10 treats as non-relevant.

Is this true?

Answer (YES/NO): NO